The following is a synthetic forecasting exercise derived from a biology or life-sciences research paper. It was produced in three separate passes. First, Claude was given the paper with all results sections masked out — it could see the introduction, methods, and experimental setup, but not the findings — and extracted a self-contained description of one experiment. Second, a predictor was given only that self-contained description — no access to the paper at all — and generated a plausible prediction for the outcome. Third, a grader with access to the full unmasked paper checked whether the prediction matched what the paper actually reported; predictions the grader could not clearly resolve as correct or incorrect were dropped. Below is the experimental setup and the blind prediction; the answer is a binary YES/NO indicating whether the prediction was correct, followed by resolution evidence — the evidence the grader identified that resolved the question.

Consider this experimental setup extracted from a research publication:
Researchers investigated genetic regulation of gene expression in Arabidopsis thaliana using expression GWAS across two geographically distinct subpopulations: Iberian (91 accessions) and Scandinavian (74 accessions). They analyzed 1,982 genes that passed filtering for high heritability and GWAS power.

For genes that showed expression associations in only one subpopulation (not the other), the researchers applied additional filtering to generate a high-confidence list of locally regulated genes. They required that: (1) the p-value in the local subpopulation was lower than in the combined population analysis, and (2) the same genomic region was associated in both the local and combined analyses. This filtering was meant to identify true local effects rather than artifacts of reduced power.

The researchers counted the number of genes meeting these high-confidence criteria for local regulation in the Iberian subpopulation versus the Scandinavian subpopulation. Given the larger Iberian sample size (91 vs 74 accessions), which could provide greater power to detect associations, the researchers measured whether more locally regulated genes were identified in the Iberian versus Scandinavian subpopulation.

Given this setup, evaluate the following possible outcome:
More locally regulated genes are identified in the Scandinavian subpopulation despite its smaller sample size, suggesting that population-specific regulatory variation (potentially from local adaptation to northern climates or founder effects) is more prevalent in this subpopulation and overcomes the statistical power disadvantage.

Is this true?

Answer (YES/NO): NO